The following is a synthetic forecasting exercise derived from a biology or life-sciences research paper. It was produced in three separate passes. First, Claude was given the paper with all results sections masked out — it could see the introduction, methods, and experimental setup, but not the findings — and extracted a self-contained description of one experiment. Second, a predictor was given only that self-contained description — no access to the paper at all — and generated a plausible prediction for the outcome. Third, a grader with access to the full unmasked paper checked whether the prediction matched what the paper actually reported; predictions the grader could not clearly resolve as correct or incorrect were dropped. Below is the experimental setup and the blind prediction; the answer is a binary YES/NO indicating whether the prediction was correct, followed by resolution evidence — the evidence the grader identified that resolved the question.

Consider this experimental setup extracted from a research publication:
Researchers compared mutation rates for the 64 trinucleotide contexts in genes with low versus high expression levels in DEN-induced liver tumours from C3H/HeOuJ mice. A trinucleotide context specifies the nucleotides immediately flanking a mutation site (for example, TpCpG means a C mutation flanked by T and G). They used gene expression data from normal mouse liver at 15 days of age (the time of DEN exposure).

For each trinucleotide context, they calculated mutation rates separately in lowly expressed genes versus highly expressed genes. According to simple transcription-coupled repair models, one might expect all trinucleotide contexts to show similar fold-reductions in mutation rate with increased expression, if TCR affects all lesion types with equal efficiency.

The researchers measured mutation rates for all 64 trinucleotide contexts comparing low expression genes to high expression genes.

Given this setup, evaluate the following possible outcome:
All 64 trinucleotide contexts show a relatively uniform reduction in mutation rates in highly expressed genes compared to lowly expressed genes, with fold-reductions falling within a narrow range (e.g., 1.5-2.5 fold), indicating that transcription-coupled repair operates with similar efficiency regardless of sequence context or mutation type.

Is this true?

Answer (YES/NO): NO